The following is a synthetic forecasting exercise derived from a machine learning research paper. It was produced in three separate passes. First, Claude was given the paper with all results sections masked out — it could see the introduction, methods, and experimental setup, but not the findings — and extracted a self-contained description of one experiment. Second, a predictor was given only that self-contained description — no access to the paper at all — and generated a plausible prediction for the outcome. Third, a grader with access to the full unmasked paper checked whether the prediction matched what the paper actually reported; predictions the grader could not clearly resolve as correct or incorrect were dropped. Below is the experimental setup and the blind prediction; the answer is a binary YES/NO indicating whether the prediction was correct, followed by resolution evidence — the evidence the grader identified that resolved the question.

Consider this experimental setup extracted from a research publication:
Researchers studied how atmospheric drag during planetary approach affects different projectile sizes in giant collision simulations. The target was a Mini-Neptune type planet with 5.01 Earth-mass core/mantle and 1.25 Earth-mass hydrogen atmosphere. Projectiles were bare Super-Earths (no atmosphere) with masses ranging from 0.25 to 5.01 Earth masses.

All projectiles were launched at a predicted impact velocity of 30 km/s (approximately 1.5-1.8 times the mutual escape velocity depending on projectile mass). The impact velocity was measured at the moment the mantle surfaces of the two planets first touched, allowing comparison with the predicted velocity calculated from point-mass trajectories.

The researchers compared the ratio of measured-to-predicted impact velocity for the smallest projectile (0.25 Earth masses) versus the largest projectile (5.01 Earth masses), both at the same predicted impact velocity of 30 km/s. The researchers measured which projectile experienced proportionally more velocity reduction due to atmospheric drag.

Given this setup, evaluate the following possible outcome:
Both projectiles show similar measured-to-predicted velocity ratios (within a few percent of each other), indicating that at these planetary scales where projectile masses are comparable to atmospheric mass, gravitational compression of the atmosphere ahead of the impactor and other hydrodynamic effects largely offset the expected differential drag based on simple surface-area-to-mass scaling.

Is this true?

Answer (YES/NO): NO